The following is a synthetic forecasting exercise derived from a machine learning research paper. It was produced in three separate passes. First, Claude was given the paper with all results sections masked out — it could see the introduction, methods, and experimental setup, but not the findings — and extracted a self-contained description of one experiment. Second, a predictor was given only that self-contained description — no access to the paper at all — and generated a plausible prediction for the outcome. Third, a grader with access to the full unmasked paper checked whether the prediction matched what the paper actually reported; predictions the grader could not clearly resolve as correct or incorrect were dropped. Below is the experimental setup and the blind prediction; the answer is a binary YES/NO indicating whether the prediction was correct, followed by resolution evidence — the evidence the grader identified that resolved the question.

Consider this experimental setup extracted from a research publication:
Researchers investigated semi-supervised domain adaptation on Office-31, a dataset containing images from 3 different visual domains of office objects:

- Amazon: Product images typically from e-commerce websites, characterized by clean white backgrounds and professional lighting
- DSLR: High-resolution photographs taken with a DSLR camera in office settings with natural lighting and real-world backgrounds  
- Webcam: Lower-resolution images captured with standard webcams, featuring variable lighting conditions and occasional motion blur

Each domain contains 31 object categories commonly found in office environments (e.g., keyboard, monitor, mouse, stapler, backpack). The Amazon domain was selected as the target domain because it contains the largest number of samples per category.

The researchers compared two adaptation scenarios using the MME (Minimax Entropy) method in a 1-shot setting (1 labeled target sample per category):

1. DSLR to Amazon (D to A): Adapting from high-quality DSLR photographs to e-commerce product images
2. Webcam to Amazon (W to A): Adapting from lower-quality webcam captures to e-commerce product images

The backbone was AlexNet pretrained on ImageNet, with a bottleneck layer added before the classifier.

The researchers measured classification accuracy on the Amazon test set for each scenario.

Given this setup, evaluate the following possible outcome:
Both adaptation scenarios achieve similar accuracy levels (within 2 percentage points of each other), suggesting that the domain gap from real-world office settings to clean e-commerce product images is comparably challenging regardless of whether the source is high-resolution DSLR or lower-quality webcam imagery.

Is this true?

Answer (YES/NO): YES